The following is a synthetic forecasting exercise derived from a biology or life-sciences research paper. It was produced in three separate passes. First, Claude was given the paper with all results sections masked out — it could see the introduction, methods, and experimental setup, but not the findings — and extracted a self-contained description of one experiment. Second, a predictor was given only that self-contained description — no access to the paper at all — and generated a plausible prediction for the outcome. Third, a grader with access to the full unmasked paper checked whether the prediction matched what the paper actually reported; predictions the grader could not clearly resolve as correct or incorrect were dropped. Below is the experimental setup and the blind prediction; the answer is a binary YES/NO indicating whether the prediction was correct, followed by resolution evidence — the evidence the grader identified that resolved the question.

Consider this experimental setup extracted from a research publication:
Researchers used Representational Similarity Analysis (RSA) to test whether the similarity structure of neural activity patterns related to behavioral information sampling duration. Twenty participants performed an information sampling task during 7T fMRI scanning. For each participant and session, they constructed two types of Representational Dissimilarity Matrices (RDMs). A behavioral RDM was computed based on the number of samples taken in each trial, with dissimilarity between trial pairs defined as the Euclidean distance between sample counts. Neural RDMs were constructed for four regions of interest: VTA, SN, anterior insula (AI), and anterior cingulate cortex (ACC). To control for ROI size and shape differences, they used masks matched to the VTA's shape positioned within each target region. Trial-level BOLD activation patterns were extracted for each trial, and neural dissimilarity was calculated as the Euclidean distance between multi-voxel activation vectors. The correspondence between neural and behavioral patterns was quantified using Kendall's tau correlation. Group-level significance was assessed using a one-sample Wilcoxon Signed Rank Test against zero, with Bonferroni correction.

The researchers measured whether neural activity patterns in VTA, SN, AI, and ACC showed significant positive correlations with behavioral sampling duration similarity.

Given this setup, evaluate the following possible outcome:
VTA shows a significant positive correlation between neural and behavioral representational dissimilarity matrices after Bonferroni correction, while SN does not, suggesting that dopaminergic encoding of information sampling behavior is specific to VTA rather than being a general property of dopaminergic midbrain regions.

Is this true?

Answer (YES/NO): NO